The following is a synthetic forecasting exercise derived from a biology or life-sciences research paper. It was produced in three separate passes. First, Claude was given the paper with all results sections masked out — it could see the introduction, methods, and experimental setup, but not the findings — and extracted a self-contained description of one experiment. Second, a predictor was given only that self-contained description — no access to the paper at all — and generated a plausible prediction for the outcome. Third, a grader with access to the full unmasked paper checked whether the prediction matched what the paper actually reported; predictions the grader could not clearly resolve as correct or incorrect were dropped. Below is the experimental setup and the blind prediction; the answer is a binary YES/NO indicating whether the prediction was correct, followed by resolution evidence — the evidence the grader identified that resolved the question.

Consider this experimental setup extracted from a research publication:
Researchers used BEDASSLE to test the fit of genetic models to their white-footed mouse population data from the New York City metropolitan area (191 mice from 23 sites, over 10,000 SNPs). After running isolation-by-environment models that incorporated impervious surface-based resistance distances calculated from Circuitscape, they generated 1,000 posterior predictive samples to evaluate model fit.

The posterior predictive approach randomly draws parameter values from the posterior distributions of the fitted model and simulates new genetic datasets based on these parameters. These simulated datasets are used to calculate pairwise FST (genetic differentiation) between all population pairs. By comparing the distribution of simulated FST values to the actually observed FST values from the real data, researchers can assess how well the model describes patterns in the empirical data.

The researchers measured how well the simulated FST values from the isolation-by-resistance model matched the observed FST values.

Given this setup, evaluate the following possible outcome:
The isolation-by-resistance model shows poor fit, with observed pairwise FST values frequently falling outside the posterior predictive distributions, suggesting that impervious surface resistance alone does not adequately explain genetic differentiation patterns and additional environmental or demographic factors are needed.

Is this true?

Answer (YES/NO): NO